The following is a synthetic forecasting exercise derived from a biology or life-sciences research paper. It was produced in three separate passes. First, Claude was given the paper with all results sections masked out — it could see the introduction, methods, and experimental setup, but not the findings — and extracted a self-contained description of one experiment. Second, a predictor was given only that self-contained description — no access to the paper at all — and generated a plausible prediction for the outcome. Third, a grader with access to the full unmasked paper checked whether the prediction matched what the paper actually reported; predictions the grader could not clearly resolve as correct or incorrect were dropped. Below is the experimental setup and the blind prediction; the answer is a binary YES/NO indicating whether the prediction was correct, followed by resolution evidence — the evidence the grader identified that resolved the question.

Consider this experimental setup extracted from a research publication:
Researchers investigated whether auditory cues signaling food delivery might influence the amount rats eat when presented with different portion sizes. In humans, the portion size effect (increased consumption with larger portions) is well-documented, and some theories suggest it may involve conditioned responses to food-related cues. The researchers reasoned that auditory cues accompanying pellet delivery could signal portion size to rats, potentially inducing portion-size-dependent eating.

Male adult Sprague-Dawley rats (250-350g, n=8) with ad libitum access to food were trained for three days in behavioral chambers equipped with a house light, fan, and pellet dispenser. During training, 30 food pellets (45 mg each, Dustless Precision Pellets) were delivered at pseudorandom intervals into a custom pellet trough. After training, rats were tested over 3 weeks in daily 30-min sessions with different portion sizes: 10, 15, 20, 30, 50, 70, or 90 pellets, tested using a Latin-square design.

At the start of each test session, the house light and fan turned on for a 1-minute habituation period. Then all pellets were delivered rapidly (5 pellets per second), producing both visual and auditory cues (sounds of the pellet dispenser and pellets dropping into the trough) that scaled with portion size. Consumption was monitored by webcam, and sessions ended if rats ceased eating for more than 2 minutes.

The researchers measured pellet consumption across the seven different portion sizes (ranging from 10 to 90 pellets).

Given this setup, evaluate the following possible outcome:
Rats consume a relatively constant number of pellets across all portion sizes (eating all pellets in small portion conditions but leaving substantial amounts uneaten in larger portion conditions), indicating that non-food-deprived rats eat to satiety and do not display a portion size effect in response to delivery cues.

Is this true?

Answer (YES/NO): YES